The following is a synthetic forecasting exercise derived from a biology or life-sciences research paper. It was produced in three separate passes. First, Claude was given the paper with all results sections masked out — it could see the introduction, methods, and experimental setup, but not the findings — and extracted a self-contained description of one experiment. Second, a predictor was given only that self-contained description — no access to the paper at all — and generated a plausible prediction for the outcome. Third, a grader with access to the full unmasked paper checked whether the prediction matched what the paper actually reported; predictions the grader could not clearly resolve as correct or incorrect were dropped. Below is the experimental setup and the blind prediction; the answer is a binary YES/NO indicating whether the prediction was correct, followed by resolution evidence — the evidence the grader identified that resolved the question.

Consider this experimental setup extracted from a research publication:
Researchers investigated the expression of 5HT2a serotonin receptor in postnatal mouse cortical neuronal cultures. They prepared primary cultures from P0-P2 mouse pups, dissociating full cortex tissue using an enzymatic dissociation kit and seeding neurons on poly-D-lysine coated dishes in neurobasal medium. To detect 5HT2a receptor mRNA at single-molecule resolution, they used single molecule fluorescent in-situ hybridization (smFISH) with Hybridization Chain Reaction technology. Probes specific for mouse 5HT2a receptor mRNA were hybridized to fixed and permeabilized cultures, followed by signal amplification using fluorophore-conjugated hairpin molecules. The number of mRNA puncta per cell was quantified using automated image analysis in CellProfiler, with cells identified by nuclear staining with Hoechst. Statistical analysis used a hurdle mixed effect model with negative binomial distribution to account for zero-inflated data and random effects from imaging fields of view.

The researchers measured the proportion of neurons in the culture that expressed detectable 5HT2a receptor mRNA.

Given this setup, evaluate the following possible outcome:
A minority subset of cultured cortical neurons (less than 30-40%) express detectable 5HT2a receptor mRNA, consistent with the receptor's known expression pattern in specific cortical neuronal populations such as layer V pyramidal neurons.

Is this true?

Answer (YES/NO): YES